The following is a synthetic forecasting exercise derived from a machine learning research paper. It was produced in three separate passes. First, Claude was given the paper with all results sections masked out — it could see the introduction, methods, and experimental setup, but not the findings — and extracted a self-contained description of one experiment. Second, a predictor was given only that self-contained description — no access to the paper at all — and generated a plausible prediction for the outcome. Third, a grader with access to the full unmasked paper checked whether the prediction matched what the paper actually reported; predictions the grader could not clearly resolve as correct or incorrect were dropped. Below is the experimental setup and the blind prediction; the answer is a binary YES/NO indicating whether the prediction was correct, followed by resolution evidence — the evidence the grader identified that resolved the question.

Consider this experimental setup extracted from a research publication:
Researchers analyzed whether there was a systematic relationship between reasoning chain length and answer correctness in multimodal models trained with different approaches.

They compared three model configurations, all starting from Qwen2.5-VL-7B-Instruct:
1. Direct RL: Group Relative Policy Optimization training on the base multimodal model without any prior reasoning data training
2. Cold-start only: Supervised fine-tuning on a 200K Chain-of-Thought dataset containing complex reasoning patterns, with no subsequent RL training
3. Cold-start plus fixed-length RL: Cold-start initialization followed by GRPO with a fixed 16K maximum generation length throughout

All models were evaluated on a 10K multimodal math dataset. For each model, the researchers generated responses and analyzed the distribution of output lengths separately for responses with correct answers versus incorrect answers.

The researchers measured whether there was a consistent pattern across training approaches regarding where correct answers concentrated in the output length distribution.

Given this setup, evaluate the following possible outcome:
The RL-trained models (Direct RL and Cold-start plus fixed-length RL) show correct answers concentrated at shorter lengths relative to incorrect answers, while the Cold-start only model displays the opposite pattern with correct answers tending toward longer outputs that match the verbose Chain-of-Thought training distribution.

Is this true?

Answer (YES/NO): NO